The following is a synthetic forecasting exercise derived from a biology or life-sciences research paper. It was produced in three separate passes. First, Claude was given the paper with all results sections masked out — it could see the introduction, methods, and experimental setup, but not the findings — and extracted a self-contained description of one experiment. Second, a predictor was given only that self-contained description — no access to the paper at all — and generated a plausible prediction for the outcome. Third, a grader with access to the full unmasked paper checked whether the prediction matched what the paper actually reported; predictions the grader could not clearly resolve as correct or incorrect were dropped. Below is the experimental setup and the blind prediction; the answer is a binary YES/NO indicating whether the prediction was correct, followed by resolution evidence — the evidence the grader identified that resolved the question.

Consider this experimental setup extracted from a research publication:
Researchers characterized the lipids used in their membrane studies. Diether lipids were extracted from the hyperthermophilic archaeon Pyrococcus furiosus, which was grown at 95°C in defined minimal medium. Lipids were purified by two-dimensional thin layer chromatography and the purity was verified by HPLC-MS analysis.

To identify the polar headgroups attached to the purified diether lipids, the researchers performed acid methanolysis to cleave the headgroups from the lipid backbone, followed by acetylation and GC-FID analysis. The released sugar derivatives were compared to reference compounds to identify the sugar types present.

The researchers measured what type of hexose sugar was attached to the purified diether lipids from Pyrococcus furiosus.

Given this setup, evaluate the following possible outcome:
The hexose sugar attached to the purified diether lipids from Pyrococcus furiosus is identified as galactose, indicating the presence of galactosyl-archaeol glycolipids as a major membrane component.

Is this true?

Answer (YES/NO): NO